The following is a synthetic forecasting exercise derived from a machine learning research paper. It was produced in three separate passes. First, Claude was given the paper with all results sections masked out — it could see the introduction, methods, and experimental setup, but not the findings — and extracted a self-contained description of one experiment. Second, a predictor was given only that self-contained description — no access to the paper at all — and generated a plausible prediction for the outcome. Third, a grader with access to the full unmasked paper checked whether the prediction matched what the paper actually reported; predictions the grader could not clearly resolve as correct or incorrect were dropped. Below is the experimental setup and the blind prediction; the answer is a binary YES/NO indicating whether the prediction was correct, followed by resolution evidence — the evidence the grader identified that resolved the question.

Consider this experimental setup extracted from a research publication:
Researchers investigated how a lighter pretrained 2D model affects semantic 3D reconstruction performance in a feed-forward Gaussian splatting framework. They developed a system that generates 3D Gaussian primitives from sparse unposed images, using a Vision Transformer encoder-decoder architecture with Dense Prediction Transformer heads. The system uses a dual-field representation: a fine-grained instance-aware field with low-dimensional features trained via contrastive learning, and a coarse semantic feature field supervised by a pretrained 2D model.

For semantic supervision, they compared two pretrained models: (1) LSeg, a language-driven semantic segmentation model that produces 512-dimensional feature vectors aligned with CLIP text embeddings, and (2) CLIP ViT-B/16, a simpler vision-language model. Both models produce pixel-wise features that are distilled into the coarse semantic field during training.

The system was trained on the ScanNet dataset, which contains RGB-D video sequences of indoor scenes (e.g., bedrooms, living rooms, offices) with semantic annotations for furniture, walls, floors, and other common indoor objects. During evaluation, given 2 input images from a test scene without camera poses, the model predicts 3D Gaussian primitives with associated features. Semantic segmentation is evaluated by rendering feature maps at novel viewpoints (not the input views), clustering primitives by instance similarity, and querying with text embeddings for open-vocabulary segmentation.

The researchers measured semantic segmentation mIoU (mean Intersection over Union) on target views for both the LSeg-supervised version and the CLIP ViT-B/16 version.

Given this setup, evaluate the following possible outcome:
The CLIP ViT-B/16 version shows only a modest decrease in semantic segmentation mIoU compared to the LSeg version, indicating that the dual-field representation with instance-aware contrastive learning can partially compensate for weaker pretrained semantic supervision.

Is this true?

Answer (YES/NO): YES